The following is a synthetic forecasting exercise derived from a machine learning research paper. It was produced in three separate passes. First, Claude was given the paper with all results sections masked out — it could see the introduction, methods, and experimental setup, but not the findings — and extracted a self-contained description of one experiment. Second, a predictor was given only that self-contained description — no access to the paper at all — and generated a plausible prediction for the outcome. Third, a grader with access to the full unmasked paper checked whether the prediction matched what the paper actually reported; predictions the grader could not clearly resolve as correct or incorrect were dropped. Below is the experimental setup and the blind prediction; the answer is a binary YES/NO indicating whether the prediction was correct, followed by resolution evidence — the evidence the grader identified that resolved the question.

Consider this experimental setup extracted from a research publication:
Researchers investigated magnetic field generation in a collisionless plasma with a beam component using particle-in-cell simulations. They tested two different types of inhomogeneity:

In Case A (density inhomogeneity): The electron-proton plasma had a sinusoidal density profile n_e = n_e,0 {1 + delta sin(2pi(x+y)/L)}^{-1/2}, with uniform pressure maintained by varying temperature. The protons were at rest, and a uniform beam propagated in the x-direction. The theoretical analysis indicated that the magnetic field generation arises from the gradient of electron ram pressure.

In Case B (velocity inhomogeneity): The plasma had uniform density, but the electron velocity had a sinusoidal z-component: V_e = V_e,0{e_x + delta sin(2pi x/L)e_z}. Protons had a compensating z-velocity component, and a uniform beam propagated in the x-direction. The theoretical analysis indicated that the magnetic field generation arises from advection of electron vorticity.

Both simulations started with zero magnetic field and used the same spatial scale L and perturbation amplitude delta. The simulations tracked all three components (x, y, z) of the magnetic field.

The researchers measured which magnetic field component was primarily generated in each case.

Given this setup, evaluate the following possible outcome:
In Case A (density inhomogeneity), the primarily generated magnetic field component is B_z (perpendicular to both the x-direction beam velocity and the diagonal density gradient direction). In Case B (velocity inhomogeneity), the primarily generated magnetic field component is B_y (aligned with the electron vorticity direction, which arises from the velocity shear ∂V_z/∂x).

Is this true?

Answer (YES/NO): YES